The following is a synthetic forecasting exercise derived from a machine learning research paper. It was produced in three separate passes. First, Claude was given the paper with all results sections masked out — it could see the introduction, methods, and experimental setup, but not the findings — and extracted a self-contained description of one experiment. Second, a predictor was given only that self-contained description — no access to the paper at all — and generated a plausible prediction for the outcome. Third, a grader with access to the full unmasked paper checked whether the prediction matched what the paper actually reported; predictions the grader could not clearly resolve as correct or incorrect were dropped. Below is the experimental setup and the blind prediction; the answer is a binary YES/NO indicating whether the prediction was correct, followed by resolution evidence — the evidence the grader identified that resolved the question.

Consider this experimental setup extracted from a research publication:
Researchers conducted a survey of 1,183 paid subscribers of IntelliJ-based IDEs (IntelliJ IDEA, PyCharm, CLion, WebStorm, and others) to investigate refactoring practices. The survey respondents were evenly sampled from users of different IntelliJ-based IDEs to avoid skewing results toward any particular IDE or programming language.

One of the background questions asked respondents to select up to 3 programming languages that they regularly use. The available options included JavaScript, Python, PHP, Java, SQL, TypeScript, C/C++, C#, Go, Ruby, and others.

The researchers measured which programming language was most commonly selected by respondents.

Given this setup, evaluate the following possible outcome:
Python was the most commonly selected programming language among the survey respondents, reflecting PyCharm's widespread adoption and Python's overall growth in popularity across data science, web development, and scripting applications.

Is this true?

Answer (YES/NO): NO